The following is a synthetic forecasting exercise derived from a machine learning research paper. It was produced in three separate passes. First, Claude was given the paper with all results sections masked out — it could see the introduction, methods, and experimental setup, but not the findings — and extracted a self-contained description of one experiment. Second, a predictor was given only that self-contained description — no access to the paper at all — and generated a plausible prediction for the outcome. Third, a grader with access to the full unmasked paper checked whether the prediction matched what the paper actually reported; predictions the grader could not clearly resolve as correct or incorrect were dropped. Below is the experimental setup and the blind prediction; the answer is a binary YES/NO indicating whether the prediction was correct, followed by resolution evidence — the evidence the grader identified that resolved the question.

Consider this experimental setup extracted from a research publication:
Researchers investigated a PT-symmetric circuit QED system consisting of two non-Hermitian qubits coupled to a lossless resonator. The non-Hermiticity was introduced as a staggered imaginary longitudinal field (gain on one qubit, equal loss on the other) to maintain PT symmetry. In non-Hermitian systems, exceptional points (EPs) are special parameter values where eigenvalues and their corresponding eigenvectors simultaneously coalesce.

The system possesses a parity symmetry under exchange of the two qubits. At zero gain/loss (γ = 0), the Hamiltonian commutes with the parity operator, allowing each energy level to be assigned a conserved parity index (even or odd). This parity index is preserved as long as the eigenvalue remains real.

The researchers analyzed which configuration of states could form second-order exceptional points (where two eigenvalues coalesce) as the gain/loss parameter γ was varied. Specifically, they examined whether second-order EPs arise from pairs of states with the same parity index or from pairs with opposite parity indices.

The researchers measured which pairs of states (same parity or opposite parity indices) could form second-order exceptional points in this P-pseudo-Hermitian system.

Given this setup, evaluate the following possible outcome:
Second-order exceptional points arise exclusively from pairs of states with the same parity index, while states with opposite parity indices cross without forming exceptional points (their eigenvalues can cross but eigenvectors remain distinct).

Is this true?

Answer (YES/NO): NO